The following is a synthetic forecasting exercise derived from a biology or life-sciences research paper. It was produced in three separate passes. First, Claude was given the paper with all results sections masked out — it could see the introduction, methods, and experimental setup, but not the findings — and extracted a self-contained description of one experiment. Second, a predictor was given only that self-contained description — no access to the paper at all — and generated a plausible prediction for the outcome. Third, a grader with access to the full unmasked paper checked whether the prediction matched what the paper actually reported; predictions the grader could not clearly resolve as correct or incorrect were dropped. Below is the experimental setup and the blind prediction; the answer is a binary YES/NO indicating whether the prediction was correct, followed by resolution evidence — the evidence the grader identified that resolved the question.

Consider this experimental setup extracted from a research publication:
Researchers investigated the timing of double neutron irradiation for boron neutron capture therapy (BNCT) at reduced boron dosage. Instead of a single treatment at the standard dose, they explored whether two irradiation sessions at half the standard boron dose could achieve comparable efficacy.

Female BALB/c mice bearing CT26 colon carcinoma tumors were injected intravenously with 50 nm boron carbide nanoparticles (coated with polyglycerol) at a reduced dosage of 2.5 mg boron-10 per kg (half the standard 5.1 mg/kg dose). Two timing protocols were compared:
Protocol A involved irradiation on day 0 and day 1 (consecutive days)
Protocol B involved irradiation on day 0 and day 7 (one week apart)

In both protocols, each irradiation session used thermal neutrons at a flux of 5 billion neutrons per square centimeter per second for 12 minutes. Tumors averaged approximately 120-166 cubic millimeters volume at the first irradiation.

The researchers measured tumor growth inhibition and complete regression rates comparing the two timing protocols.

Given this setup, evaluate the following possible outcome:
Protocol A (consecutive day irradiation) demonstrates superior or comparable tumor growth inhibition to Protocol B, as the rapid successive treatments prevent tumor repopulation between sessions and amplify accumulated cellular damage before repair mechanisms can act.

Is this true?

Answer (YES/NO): NO